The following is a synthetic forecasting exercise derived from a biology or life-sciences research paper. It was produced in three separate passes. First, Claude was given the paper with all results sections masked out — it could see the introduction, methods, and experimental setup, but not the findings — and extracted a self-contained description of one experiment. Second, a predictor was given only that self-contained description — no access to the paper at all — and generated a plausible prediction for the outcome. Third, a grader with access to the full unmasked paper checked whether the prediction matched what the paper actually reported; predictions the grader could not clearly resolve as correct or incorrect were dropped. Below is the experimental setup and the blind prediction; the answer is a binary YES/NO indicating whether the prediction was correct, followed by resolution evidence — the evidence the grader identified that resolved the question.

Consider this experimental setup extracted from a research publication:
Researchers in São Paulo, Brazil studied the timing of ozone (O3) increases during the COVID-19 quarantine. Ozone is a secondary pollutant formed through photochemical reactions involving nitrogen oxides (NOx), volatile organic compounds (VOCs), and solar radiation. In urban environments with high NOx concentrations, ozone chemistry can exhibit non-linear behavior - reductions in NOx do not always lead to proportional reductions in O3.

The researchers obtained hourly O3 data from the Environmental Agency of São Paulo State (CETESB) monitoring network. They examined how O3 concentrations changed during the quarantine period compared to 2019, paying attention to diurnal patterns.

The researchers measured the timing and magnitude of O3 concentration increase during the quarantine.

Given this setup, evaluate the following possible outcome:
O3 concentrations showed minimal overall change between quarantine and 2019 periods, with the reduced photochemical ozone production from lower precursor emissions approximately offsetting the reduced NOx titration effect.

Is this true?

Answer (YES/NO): NO